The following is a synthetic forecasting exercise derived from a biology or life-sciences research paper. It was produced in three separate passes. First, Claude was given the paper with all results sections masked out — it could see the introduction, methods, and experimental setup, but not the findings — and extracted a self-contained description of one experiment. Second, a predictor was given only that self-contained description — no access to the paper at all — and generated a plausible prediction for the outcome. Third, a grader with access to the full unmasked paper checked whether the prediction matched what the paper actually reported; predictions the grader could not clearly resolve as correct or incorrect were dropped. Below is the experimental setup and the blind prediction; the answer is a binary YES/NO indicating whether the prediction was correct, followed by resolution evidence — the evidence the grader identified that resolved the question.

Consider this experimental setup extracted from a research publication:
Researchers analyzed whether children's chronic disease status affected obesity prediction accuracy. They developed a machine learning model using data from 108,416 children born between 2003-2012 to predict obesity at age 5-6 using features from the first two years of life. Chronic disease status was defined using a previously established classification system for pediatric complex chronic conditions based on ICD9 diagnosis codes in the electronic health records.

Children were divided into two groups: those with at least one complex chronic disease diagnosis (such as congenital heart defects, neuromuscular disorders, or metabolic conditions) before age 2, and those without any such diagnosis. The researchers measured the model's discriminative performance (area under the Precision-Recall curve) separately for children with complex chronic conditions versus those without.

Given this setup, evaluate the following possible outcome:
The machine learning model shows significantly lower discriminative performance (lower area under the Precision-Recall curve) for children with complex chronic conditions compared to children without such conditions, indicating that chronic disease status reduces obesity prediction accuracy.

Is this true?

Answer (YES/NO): NO